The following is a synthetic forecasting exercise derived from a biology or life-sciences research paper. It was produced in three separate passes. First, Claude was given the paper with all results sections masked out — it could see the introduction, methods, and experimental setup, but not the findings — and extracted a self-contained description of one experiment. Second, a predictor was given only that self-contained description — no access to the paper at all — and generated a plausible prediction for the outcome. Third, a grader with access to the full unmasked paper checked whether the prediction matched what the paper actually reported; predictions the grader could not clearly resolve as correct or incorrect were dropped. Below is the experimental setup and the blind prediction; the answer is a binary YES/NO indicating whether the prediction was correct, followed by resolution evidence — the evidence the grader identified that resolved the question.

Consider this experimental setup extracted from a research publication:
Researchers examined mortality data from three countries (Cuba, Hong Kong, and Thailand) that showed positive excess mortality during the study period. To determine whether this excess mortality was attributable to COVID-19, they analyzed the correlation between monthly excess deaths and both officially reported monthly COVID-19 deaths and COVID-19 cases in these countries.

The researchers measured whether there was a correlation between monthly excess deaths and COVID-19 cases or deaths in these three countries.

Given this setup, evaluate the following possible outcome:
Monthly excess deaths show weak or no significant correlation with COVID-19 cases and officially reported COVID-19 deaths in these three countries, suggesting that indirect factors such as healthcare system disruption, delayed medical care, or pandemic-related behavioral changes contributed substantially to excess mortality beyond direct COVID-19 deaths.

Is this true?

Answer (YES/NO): NO